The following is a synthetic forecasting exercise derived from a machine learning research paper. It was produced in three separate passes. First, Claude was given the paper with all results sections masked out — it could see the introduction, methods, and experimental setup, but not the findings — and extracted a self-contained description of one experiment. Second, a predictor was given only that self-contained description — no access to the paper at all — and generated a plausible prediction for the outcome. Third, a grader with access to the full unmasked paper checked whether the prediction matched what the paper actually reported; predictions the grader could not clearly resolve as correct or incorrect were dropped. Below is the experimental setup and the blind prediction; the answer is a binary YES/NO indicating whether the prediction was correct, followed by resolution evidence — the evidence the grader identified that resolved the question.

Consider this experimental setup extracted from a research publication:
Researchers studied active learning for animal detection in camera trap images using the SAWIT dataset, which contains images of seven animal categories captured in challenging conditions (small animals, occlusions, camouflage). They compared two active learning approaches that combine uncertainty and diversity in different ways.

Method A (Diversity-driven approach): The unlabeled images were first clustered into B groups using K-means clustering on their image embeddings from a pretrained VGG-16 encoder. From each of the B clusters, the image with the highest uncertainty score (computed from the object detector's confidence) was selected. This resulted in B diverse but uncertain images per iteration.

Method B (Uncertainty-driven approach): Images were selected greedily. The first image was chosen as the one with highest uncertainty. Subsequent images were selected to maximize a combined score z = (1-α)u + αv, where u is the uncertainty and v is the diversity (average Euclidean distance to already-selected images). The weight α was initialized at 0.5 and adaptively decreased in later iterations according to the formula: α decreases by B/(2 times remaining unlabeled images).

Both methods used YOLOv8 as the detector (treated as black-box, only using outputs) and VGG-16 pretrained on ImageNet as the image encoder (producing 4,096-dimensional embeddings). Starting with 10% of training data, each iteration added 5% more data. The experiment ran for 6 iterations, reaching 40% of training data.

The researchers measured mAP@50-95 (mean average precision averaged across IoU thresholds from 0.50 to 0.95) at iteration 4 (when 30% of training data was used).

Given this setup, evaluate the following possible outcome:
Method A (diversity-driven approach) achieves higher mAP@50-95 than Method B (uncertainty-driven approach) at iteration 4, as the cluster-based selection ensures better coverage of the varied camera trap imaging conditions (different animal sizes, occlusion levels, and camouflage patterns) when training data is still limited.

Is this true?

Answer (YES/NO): YES